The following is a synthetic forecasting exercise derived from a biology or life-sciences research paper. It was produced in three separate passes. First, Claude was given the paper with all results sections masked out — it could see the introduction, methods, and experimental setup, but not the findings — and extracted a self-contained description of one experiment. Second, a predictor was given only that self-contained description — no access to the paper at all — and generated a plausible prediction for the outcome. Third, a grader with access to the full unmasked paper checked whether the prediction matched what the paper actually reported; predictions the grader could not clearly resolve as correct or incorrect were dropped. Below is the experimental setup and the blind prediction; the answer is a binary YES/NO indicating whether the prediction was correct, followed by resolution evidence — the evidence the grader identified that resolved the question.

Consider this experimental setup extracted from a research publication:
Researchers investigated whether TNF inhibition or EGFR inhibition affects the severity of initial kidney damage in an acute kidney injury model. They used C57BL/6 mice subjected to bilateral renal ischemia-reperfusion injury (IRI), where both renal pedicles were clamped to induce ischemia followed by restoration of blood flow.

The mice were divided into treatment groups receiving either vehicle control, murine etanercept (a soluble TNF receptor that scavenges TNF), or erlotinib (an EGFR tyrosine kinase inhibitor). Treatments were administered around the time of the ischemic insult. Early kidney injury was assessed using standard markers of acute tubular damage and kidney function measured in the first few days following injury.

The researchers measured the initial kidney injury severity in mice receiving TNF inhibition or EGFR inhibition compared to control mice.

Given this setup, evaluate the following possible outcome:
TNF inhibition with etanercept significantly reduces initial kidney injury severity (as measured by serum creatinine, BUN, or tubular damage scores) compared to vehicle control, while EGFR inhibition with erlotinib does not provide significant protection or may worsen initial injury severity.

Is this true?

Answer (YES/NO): NO